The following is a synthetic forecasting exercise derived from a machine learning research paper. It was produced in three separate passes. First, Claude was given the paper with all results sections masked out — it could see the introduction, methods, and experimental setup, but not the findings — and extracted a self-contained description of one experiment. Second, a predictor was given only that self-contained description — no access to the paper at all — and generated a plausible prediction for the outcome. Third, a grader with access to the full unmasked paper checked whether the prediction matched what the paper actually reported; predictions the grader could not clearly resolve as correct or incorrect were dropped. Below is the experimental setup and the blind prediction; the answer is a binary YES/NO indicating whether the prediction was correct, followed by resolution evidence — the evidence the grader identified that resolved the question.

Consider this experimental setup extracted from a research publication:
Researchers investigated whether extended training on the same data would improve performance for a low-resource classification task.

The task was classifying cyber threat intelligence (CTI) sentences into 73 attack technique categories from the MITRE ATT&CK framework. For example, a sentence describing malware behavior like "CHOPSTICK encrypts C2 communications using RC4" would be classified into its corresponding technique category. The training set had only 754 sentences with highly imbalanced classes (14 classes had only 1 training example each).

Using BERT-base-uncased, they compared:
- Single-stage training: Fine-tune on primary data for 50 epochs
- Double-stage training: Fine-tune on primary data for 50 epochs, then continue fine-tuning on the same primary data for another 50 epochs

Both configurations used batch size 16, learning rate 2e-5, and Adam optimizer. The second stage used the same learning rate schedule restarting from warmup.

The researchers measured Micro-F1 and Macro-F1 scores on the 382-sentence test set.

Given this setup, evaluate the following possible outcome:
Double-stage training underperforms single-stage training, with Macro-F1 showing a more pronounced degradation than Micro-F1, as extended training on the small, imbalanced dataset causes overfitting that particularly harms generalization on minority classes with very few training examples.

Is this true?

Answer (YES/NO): NO